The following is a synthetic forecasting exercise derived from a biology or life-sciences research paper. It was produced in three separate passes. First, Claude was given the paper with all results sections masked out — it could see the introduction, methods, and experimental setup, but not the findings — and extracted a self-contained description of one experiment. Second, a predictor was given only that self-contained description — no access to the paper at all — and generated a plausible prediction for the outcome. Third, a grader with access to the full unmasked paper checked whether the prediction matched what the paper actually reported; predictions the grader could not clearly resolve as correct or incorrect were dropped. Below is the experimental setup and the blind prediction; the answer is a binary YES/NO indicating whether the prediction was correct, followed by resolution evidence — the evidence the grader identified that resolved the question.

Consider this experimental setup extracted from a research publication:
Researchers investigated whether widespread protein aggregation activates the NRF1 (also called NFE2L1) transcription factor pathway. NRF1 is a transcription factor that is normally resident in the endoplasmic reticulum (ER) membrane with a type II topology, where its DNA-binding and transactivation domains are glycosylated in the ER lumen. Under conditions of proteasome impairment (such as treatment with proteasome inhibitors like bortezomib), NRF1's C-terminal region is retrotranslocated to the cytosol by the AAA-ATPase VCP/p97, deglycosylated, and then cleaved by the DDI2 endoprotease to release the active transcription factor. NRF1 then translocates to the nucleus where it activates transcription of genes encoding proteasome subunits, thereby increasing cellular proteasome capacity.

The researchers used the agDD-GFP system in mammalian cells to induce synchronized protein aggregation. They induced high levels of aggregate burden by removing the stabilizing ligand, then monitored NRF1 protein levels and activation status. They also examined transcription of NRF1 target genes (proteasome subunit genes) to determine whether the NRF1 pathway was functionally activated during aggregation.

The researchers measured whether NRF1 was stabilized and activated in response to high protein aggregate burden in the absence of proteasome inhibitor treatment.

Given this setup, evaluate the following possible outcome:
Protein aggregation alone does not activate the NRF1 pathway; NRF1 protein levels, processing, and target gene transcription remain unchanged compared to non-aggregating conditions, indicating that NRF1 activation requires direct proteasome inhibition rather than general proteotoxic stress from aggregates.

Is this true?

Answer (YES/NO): NO